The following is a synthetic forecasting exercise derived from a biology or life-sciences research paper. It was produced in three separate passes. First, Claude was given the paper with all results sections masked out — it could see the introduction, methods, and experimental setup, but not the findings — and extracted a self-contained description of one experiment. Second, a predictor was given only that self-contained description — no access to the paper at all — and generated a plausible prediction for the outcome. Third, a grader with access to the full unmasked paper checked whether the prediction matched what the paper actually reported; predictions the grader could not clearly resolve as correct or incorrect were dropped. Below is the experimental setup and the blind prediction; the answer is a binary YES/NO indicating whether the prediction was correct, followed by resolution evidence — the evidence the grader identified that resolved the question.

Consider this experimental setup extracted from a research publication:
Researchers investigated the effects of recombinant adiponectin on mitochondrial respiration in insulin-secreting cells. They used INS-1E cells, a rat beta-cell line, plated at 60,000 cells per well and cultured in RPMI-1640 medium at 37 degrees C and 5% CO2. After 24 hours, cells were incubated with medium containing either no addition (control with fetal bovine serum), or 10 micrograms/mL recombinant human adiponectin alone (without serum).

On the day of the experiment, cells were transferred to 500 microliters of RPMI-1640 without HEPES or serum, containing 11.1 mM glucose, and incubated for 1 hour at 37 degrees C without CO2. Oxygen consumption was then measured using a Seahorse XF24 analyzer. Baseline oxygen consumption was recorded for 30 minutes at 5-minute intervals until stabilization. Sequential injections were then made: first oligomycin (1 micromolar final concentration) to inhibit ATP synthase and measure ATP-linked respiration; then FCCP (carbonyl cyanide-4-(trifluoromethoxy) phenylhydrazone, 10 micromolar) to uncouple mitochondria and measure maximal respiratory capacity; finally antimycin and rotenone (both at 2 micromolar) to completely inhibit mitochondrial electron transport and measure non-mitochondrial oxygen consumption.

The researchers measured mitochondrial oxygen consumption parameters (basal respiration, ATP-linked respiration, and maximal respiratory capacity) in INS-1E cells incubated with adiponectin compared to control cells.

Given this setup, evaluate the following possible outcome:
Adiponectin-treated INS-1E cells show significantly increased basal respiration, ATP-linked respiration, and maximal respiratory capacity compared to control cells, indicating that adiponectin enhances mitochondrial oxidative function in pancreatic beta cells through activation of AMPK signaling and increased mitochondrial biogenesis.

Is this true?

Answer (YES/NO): NO